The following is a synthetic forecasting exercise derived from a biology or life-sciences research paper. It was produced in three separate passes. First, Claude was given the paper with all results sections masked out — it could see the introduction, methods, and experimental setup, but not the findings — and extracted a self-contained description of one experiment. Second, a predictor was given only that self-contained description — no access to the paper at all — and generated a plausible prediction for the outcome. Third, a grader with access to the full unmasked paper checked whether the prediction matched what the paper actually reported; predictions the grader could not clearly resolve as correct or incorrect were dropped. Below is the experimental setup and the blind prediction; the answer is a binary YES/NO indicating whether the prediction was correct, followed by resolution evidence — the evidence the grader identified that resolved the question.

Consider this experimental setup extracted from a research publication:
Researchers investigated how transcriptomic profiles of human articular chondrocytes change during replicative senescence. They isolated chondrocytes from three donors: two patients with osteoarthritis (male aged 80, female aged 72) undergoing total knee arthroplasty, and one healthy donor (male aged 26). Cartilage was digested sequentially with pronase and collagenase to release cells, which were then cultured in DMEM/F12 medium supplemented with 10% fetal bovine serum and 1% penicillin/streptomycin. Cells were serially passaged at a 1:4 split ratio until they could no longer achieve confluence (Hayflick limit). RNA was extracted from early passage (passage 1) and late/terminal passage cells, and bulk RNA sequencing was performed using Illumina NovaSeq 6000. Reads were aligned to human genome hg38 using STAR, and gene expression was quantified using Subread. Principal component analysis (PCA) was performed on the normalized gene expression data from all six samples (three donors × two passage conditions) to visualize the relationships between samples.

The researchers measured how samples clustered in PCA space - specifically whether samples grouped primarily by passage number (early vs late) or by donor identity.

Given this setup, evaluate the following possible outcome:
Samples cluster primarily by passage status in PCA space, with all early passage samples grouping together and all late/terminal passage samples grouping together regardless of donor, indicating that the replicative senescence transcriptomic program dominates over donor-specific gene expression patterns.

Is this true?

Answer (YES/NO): YES